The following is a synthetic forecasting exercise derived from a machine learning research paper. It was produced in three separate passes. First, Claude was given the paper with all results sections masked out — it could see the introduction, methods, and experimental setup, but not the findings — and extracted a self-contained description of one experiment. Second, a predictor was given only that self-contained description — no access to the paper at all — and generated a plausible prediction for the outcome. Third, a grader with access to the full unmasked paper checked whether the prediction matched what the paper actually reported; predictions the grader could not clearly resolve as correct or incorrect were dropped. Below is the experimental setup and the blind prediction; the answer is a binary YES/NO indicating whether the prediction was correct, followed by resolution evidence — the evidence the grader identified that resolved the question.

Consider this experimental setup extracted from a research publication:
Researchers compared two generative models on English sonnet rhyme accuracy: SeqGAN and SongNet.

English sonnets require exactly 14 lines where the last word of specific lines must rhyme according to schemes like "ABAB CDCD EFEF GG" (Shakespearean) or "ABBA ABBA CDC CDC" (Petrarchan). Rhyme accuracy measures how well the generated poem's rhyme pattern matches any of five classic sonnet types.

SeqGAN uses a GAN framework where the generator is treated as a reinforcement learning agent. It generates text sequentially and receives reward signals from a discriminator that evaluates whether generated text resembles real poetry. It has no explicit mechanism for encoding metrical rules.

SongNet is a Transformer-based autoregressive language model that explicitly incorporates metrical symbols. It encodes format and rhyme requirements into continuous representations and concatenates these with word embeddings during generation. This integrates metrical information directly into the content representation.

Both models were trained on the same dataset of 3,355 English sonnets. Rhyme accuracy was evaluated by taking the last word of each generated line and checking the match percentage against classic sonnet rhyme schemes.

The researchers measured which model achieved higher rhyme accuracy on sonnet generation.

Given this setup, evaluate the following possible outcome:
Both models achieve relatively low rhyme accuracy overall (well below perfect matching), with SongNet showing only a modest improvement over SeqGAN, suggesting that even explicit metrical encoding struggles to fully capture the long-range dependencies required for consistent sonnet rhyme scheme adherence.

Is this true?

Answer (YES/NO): NO